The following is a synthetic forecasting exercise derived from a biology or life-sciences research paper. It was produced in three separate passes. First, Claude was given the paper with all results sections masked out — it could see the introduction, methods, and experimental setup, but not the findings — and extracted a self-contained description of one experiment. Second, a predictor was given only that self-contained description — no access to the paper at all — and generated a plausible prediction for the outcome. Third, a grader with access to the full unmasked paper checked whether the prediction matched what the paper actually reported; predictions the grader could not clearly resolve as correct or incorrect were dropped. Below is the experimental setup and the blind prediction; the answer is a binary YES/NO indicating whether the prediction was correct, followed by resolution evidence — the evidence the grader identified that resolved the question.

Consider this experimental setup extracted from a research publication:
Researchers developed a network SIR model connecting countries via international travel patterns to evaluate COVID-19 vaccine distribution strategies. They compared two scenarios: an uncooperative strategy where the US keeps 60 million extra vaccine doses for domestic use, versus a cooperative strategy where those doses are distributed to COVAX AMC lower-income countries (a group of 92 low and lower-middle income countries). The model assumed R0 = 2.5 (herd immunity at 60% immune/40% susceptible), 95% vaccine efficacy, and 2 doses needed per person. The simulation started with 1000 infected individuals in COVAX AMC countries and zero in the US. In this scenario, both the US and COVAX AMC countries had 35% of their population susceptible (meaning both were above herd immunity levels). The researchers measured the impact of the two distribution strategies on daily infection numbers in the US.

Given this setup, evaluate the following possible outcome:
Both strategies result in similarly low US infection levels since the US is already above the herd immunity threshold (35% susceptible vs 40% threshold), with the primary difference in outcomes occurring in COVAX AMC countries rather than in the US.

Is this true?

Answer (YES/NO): YES